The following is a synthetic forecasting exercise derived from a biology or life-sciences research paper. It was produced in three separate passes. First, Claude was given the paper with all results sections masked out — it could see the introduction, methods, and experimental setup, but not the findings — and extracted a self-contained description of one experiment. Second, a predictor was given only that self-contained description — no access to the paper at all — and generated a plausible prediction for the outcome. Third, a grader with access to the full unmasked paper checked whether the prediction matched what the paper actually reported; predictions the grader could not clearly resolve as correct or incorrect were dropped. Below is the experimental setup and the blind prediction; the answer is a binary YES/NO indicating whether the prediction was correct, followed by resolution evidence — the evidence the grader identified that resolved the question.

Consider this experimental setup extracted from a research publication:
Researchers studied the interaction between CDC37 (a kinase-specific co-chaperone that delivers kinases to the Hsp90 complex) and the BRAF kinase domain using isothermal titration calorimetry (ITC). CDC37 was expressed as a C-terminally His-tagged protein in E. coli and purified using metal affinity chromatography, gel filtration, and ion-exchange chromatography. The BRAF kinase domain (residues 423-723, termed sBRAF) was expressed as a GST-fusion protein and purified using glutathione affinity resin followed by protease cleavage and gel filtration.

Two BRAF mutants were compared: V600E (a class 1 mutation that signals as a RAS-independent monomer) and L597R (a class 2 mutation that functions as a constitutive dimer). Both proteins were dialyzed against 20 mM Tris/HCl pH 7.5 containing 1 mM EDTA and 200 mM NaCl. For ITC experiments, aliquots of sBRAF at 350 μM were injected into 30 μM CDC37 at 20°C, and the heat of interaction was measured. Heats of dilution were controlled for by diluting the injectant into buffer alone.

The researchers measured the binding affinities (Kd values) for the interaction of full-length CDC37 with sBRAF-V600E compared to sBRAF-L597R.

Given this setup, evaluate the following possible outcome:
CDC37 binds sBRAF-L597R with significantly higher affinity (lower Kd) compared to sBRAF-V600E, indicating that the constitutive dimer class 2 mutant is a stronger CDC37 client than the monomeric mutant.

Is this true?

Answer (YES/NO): NO